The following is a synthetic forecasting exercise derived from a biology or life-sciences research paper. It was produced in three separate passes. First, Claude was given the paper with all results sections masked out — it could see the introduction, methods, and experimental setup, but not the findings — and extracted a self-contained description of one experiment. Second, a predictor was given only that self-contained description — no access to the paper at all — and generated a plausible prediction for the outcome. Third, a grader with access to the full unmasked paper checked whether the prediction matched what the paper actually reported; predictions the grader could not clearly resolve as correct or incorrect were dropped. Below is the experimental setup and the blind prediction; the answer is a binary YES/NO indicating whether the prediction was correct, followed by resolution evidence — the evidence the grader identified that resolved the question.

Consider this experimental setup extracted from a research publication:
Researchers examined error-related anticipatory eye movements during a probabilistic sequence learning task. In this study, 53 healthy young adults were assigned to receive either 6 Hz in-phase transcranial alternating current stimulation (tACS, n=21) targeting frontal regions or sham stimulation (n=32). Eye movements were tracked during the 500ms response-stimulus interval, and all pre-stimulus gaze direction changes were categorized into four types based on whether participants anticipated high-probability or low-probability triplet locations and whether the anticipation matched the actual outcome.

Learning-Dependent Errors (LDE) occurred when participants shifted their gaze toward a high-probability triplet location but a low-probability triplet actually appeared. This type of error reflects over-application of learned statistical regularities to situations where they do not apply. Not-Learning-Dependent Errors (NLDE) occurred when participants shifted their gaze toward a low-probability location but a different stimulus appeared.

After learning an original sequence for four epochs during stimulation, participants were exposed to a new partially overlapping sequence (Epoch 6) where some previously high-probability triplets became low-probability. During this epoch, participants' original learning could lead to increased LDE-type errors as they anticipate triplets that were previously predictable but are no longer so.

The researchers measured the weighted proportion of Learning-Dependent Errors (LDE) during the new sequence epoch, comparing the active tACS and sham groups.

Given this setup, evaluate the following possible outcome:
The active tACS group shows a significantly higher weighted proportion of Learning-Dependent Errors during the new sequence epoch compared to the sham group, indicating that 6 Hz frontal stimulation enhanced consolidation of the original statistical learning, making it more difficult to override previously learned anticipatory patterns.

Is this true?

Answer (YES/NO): NO